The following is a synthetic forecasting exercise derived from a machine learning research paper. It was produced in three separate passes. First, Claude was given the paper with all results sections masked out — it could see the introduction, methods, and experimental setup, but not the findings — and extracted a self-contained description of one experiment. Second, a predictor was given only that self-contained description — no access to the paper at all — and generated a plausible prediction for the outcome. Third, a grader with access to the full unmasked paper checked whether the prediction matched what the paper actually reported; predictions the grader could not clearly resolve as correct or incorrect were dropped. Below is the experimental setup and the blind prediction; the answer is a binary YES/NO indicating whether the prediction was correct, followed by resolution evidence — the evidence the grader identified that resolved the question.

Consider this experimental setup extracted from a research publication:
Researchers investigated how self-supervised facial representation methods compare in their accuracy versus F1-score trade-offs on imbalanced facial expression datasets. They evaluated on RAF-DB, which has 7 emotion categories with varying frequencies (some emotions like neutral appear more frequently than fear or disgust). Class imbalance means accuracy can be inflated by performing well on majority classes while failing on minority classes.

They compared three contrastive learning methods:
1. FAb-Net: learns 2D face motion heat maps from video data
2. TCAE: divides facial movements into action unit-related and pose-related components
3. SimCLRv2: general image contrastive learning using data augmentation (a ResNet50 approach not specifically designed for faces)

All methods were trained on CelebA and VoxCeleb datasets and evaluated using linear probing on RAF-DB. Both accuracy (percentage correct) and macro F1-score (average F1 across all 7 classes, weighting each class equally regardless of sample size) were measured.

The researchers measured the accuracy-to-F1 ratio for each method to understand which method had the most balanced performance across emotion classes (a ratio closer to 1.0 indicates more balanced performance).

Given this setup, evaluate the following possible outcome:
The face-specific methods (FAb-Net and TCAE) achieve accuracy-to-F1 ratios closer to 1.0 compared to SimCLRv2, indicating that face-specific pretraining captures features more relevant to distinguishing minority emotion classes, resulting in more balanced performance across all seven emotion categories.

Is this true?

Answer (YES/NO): YES